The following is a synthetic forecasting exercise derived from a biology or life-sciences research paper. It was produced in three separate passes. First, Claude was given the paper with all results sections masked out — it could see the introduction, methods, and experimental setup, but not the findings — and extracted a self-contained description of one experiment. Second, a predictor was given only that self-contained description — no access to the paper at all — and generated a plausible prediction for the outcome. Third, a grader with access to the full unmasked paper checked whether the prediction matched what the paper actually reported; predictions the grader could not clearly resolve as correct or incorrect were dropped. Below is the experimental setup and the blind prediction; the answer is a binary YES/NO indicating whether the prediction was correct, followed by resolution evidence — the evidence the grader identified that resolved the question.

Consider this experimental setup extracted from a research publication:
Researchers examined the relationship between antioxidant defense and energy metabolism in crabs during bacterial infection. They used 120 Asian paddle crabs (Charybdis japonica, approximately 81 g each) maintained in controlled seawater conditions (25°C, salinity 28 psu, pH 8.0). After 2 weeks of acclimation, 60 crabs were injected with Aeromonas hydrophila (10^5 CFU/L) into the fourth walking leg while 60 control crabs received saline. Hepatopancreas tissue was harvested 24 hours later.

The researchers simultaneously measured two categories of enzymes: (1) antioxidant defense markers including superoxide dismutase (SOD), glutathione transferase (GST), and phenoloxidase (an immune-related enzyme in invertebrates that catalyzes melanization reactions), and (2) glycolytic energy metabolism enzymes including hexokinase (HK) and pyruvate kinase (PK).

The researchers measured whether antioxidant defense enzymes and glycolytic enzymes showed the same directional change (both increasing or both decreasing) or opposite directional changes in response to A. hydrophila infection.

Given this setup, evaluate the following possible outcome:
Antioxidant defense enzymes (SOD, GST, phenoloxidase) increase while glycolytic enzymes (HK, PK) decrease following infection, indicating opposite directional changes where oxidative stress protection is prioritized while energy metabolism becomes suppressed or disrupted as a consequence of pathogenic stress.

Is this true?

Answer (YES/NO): NO